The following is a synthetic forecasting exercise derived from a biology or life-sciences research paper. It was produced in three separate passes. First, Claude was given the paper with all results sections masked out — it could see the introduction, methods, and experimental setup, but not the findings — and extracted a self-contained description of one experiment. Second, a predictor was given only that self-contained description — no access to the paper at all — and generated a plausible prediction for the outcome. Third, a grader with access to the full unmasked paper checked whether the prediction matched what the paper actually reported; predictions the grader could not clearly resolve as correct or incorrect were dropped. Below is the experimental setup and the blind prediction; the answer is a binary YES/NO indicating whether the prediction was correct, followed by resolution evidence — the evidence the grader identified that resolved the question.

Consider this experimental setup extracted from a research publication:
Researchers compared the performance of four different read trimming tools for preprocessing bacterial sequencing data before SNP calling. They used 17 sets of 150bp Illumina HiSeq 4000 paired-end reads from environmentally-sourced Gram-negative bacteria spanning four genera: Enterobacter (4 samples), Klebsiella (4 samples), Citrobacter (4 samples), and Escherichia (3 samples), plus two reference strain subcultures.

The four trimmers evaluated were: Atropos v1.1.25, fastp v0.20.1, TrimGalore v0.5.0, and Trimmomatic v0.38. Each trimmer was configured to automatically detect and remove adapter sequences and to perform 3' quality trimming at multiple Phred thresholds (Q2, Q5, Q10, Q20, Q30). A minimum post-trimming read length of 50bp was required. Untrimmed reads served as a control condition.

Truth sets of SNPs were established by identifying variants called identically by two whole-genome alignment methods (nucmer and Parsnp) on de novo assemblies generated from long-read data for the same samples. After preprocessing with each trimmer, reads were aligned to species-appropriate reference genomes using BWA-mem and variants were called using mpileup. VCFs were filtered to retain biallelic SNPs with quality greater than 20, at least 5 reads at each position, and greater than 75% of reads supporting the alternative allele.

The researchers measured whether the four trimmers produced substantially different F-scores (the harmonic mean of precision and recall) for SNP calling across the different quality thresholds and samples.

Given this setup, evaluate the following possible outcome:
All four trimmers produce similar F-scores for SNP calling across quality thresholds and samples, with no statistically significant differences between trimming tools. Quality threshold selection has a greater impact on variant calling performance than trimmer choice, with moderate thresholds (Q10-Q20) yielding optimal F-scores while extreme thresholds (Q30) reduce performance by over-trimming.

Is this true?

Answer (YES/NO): NO